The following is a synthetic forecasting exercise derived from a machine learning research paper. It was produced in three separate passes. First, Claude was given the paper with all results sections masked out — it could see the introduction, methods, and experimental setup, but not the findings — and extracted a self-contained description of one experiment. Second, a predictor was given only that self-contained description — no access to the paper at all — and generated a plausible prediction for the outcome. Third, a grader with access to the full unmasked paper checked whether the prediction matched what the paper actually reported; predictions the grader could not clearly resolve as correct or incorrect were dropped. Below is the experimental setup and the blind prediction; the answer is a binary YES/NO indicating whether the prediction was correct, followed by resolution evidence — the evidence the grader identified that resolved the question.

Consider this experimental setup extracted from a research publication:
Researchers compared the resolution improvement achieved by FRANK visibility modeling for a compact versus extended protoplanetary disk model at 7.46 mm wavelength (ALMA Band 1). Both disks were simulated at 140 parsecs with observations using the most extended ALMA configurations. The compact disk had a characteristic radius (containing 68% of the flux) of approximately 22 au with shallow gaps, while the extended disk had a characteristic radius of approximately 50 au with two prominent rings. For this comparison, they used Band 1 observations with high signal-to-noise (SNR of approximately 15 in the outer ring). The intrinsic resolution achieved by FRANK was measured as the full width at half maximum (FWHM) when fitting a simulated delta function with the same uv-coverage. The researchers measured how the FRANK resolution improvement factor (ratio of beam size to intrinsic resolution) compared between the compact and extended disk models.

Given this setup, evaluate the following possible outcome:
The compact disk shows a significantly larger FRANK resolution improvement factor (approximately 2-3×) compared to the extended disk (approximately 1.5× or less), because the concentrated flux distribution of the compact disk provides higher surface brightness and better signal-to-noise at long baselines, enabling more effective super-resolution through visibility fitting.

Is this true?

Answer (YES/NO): YES